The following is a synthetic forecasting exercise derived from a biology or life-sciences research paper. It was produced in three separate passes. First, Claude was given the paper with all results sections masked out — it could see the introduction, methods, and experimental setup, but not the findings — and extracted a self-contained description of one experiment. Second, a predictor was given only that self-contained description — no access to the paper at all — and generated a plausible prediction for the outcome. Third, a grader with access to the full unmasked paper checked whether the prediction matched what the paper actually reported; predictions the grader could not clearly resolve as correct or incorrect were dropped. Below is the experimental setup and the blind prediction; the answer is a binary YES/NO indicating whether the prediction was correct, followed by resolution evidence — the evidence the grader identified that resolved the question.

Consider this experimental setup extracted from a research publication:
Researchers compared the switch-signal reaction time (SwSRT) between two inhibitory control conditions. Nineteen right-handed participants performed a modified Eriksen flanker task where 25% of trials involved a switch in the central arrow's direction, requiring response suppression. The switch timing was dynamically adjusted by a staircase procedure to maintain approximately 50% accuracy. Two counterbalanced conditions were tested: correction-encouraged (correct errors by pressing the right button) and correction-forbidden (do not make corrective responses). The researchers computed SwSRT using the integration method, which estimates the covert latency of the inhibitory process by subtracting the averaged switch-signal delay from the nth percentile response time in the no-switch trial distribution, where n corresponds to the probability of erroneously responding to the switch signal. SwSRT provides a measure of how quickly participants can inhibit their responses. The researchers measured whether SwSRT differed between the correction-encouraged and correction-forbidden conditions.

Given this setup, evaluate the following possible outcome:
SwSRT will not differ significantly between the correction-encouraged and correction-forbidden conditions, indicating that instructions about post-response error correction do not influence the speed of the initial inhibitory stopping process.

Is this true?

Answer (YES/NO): YES